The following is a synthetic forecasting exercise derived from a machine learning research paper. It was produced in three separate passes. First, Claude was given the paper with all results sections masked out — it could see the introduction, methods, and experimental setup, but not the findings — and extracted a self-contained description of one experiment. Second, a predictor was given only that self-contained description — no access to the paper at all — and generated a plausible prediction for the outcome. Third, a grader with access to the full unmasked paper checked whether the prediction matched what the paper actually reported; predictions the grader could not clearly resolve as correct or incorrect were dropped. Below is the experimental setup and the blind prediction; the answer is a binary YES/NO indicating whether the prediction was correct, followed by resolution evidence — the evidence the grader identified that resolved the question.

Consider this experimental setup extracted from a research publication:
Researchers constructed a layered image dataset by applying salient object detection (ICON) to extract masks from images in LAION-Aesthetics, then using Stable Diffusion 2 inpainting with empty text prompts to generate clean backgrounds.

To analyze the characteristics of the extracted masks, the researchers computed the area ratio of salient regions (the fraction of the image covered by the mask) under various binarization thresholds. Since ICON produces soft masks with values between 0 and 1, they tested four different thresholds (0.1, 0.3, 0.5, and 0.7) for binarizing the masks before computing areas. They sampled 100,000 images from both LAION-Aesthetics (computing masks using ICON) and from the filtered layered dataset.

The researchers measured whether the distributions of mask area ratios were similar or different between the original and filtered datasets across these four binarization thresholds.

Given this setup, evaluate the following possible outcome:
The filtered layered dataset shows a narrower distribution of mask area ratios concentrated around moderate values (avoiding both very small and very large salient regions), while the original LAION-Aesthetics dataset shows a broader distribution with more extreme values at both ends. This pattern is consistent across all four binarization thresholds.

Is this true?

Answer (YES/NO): NO